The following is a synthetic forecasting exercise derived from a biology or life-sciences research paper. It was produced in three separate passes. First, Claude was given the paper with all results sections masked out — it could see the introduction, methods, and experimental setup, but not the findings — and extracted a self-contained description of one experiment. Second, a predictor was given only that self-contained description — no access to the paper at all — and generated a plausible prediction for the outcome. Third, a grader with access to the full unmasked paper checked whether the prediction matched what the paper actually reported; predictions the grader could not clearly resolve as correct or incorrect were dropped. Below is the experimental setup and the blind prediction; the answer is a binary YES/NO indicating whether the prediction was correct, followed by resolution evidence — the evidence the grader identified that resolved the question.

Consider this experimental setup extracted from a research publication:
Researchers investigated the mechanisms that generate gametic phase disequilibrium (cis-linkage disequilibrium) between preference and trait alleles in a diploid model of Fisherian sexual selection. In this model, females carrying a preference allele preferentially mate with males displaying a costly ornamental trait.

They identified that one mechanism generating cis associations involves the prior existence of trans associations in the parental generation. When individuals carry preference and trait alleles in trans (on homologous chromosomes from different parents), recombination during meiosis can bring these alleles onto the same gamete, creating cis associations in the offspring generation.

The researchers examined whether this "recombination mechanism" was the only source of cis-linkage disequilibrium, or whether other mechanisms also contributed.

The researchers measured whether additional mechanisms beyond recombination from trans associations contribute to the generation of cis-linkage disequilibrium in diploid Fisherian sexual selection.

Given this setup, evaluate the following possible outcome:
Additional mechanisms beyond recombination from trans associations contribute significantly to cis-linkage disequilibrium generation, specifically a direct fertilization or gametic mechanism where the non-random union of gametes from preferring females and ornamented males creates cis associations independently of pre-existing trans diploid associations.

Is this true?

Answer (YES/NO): NO